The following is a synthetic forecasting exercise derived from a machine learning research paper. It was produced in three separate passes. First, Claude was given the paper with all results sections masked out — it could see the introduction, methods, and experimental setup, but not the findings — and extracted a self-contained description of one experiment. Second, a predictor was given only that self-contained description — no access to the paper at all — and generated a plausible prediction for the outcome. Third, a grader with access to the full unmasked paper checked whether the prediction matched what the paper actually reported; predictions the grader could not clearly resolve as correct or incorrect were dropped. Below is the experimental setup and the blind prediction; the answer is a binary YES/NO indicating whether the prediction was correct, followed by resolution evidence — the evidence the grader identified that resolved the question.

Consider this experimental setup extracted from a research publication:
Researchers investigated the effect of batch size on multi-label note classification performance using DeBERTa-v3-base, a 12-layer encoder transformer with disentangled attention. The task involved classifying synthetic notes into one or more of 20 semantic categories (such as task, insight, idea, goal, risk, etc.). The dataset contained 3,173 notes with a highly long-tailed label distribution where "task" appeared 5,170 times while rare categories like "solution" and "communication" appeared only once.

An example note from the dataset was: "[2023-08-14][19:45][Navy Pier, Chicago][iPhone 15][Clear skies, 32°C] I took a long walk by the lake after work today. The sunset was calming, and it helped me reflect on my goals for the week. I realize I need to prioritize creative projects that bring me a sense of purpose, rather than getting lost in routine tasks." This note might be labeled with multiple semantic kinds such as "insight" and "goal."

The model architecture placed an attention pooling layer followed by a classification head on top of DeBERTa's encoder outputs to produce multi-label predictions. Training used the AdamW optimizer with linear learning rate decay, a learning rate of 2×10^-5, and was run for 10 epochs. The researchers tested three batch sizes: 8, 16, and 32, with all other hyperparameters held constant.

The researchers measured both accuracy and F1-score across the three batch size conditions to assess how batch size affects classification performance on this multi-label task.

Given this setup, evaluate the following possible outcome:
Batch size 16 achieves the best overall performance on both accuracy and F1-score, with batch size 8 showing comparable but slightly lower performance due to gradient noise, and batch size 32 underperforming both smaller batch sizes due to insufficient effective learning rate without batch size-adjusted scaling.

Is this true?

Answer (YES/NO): NO